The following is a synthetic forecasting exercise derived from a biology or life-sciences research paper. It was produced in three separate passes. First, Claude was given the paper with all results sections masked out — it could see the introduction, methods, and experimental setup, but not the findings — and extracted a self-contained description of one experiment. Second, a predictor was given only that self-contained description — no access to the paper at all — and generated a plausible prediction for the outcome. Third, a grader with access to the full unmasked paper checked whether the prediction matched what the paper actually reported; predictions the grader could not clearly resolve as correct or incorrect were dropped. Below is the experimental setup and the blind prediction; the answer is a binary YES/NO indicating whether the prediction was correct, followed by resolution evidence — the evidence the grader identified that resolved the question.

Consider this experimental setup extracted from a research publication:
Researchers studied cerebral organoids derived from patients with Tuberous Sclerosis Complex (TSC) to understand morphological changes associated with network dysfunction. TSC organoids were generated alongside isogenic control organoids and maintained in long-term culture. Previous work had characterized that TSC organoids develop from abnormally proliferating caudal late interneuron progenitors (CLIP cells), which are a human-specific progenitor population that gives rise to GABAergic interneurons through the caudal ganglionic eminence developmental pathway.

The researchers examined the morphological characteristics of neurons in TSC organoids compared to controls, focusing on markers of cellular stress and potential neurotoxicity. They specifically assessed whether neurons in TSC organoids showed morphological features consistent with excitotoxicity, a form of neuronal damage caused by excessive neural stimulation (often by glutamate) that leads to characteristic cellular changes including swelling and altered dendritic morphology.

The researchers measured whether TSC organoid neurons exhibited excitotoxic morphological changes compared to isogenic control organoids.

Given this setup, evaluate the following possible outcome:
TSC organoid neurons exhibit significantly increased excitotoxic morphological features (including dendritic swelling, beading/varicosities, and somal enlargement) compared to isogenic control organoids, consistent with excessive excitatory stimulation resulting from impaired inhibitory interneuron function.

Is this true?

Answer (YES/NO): NO